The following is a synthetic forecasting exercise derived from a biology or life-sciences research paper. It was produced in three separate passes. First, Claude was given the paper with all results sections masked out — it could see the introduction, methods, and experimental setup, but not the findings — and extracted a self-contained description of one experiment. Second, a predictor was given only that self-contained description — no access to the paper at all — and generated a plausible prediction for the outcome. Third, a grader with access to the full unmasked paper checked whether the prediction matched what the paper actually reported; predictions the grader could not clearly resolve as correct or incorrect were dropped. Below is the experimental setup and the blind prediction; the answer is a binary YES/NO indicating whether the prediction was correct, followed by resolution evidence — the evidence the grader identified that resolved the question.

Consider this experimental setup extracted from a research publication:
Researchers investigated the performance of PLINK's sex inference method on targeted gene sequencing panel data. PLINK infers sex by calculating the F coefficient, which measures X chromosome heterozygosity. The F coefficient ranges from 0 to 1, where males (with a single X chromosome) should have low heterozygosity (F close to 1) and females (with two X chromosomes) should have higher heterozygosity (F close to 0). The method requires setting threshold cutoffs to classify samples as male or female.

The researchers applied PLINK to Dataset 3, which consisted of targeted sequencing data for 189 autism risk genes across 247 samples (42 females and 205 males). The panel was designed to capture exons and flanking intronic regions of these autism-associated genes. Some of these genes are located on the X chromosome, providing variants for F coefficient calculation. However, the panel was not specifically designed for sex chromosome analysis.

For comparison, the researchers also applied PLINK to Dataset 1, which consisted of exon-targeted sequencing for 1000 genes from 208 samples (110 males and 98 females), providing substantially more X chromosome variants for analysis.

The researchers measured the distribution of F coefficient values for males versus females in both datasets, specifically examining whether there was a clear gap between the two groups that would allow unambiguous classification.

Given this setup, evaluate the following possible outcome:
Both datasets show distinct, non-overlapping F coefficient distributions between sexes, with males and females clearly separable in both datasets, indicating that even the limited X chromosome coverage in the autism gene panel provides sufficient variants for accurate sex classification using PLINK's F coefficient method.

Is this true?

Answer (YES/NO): NO